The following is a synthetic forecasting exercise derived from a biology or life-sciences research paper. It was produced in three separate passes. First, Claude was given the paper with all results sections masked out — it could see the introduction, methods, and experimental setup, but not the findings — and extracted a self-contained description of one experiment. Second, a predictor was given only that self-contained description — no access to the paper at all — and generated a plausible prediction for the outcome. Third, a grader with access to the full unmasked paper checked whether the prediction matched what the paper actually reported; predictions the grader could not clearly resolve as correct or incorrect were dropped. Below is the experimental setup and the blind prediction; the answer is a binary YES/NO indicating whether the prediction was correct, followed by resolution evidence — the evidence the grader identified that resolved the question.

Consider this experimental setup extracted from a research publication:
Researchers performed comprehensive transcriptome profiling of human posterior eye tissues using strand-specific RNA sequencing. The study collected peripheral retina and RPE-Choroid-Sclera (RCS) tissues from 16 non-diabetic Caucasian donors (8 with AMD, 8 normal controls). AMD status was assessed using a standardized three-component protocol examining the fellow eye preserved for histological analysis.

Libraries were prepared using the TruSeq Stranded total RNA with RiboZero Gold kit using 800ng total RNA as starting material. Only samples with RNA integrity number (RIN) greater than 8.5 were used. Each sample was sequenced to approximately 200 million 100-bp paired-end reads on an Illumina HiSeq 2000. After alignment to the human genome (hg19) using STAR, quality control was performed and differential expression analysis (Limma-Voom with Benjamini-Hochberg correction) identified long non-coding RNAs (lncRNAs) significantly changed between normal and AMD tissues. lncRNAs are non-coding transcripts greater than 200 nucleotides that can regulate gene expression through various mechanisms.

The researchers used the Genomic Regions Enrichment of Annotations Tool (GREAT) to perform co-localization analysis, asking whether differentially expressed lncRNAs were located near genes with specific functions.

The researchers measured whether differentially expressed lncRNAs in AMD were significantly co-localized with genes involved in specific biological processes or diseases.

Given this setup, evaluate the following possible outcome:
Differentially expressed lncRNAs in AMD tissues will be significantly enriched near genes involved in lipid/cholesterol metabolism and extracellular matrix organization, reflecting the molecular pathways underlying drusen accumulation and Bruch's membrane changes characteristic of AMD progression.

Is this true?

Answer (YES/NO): NO